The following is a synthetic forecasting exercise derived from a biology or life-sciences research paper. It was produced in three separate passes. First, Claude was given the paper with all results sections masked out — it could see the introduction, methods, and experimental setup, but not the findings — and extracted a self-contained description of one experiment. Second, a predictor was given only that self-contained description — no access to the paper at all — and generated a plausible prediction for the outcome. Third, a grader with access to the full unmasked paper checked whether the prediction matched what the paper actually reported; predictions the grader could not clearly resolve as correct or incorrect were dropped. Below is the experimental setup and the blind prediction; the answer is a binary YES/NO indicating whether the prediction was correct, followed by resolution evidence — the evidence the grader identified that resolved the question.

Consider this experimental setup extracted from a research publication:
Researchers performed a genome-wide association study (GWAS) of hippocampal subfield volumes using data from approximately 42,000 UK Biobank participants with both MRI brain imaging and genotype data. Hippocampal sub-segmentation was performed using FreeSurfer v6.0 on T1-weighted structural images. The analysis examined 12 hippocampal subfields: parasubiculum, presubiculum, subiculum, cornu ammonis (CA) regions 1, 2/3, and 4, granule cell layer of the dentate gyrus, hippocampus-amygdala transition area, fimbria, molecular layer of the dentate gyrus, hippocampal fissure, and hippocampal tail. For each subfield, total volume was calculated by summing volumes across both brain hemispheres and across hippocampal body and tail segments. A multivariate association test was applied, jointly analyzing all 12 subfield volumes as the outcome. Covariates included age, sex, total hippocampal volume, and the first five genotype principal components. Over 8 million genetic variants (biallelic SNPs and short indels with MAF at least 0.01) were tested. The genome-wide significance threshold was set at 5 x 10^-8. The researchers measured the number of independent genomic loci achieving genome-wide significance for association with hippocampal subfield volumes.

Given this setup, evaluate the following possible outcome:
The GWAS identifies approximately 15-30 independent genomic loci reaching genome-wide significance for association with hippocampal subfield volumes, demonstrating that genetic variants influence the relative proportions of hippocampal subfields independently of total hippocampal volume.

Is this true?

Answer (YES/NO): NO